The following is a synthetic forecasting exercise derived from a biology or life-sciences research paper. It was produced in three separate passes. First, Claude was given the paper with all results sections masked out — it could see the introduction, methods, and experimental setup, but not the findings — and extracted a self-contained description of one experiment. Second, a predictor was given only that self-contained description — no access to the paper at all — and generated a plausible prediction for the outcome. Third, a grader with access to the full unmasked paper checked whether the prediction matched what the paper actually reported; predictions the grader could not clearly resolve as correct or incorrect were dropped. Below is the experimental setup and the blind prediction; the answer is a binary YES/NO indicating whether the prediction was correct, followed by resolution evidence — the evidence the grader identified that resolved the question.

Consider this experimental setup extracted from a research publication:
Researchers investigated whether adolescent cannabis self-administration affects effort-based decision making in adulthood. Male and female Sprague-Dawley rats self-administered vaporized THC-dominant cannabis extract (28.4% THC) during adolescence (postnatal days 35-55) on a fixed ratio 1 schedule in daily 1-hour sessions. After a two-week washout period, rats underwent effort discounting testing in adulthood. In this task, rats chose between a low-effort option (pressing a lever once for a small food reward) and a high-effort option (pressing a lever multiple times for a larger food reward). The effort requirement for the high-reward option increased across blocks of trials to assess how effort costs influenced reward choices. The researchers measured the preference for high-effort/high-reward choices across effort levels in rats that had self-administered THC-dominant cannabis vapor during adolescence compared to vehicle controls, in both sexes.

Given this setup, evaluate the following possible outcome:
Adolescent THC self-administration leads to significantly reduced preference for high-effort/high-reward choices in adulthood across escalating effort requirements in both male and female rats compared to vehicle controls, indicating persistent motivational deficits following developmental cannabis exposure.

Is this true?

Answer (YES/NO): NO